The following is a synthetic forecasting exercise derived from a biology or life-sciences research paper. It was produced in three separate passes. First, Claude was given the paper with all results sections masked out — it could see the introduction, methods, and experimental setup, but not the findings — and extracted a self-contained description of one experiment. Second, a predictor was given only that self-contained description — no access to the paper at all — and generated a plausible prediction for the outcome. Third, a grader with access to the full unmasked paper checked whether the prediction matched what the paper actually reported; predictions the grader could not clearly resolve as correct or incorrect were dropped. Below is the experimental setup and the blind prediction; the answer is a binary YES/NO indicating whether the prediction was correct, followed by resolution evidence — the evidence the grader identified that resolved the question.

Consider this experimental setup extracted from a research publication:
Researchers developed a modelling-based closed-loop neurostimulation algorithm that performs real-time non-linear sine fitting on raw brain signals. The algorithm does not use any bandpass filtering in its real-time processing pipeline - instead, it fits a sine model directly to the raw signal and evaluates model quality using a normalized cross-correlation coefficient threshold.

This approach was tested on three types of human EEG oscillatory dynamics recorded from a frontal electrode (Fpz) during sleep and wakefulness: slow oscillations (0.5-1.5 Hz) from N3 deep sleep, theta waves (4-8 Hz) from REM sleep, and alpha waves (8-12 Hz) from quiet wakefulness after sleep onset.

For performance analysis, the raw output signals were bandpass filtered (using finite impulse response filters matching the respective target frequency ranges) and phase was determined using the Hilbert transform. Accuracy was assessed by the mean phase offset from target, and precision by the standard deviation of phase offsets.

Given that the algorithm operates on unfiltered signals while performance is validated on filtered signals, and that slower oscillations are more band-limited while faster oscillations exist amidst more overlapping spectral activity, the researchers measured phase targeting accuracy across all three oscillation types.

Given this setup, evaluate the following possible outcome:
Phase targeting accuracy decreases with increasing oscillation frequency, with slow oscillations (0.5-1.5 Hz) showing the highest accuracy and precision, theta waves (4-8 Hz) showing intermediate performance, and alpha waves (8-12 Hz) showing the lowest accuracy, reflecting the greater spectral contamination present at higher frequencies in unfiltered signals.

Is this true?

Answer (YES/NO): NO